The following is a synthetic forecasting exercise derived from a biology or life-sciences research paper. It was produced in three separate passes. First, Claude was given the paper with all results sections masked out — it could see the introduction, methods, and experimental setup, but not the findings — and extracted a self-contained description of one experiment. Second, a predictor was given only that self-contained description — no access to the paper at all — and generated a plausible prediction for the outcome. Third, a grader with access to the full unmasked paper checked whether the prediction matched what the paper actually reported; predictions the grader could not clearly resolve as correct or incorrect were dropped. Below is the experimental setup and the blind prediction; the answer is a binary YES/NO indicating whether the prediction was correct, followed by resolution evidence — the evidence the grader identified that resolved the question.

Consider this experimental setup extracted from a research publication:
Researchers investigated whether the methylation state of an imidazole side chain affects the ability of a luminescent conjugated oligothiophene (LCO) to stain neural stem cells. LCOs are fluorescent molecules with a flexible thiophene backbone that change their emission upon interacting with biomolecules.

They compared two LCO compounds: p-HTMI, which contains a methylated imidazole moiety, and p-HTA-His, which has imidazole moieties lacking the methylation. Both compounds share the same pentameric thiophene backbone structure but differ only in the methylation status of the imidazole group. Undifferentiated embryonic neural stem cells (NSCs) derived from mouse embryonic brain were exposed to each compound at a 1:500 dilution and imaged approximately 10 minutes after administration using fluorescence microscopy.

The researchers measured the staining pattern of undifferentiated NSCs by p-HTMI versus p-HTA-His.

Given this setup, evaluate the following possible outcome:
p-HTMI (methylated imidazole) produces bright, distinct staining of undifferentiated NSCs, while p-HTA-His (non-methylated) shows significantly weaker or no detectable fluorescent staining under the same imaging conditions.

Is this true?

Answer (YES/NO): YES